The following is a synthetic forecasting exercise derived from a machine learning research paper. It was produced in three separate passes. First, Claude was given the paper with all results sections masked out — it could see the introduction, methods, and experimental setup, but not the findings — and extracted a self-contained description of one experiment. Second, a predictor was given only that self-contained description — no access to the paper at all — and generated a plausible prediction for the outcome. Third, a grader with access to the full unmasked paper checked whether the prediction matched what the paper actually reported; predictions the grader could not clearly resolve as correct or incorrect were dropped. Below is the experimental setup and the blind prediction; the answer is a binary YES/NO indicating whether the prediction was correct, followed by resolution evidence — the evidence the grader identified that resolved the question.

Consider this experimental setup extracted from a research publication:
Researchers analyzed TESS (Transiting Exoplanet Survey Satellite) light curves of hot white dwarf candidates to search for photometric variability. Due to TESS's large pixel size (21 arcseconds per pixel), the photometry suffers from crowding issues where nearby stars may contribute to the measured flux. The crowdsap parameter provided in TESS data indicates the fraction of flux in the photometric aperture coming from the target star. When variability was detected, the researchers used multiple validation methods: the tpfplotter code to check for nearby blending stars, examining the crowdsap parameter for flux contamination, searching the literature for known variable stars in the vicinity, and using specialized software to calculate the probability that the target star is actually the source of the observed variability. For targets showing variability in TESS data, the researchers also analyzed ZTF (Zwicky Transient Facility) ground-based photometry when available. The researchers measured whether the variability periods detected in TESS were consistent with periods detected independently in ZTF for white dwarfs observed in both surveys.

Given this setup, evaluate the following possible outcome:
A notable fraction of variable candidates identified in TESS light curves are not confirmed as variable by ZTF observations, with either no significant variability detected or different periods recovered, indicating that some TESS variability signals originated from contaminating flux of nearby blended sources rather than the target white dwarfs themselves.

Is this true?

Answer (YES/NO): YES